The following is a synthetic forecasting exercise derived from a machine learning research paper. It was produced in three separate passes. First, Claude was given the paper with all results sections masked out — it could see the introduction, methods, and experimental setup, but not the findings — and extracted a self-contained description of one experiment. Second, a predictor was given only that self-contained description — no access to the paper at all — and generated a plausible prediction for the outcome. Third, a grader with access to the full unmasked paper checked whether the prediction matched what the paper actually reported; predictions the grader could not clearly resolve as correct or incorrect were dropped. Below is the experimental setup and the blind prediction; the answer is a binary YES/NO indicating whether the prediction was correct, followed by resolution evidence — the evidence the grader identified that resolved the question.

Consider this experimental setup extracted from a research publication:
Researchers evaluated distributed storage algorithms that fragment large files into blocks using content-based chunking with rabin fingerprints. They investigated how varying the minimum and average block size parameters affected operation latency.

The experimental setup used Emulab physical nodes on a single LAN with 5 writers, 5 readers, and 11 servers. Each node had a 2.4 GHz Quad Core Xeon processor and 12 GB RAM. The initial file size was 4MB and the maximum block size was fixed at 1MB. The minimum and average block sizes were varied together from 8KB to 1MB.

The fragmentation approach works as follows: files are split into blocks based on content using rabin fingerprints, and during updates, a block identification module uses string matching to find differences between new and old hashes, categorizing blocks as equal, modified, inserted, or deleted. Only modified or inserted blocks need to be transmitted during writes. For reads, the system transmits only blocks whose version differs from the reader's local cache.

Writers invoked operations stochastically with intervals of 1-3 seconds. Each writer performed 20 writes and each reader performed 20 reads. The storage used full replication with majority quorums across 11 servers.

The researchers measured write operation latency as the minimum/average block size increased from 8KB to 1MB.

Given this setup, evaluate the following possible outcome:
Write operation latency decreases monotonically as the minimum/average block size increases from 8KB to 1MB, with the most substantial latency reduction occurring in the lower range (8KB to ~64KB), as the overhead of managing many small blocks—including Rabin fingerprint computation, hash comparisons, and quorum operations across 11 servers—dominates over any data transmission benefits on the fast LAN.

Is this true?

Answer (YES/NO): NO